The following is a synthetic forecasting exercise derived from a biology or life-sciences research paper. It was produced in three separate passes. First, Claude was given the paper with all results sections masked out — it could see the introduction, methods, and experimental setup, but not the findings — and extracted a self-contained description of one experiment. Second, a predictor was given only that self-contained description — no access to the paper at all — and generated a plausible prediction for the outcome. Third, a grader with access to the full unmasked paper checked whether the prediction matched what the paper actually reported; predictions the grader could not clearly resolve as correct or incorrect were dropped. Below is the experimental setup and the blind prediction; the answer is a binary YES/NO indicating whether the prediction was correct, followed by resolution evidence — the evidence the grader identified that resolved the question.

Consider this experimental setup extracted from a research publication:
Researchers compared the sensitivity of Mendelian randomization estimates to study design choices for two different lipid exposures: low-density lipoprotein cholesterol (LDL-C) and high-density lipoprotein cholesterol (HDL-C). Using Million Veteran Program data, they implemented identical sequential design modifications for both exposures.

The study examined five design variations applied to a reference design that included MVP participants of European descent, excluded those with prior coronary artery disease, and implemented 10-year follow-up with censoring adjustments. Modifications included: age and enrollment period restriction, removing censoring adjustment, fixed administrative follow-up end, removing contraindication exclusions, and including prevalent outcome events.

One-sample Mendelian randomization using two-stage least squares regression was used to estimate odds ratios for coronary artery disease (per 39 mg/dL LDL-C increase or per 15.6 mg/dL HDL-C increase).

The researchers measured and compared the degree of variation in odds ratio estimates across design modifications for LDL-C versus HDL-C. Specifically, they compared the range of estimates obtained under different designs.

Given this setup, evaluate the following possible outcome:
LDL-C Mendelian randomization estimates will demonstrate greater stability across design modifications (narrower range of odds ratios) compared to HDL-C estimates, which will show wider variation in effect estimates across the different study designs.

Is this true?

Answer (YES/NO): NO